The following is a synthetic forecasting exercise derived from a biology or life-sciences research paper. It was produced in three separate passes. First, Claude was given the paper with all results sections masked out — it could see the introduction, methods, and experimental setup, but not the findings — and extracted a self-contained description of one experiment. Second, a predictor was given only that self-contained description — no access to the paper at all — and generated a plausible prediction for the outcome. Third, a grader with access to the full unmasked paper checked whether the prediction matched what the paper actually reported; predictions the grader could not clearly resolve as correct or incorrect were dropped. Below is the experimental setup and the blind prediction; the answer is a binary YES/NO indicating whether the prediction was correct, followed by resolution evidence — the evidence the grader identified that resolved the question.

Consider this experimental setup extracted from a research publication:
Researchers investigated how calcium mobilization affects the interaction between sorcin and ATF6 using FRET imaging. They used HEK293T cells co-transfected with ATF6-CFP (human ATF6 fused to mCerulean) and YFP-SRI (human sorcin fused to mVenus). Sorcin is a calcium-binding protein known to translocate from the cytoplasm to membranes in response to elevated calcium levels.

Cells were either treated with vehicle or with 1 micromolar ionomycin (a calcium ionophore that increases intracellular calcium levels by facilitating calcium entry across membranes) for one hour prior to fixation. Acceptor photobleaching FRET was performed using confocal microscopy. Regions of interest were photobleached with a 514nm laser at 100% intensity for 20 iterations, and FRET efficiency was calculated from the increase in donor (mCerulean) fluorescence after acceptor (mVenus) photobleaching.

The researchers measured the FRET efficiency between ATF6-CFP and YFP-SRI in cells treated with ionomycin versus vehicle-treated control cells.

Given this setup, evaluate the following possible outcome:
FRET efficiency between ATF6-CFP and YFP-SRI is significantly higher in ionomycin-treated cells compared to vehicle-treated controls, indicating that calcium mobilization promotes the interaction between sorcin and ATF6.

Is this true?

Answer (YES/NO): NO